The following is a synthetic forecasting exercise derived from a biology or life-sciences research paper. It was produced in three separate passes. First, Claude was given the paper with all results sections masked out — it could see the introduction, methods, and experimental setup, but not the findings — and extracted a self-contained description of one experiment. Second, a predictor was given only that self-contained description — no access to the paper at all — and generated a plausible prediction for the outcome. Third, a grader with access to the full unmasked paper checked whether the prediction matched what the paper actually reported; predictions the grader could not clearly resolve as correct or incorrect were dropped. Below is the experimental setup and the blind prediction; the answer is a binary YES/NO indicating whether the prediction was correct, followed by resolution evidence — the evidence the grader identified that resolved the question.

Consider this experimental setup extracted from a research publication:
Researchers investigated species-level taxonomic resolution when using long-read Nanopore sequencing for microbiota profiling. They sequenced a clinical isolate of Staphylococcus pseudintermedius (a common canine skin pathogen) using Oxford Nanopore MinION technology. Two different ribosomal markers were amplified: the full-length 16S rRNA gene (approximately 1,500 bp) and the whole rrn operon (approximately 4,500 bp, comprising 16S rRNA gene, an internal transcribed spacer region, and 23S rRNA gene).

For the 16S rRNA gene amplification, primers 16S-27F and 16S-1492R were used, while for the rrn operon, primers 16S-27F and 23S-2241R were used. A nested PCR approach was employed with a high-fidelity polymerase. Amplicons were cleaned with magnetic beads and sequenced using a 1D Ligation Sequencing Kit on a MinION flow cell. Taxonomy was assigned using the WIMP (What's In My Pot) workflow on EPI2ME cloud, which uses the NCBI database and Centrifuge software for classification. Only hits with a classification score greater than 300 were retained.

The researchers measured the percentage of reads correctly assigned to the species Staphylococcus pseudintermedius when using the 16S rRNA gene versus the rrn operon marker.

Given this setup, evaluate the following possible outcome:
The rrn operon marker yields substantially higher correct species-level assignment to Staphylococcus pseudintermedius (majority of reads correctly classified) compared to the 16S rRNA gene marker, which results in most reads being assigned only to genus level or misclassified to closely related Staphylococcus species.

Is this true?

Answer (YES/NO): NO